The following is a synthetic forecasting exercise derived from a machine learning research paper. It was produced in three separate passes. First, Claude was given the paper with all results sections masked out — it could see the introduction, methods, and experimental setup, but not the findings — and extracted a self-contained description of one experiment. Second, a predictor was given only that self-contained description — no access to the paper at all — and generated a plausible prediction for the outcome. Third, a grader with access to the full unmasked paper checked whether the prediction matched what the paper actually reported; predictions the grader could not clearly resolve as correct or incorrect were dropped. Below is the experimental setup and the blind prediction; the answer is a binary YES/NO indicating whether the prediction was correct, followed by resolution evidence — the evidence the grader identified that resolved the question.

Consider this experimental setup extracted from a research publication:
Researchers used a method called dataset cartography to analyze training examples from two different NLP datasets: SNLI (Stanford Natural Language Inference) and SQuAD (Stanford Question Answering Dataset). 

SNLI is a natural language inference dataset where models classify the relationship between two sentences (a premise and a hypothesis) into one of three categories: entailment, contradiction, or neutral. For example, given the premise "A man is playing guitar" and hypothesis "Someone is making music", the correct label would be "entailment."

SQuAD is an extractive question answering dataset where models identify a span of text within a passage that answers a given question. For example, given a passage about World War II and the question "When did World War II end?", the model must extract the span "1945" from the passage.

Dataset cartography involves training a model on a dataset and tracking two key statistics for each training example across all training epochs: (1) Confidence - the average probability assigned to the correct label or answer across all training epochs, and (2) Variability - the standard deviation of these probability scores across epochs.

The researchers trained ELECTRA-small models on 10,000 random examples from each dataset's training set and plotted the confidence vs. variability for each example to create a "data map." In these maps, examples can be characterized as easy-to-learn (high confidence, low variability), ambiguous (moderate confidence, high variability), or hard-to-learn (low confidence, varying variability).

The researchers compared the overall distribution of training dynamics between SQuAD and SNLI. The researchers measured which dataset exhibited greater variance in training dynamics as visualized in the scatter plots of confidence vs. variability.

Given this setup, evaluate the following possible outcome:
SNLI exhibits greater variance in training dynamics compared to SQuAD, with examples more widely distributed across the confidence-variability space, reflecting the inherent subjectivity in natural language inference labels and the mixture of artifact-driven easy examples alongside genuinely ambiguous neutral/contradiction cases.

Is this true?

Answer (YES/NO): NO